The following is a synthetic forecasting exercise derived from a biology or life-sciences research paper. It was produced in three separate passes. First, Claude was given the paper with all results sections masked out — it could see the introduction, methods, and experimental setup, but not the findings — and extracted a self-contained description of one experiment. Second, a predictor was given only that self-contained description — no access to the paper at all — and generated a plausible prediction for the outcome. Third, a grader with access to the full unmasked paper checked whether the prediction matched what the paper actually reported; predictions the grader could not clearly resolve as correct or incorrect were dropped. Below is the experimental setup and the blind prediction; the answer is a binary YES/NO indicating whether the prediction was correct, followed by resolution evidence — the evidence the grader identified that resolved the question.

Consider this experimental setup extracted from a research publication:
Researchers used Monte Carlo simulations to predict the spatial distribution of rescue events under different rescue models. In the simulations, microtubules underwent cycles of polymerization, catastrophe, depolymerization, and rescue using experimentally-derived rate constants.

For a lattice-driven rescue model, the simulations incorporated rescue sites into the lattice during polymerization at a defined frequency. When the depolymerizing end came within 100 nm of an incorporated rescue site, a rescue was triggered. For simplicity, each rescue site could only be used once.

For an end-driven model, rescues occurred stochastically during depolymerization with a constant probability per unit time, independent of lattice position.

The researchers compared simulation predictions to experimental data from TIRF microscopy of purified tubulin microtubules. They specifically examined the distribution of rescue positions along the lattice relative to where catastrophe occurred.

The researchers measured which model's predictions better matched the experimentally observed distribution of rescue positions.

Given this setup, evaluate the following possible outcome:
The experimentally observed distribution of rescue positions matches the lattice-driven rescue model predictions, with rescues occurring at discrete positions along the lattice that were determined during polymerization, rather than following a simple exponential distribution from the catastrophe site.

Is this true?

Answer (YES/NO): NO